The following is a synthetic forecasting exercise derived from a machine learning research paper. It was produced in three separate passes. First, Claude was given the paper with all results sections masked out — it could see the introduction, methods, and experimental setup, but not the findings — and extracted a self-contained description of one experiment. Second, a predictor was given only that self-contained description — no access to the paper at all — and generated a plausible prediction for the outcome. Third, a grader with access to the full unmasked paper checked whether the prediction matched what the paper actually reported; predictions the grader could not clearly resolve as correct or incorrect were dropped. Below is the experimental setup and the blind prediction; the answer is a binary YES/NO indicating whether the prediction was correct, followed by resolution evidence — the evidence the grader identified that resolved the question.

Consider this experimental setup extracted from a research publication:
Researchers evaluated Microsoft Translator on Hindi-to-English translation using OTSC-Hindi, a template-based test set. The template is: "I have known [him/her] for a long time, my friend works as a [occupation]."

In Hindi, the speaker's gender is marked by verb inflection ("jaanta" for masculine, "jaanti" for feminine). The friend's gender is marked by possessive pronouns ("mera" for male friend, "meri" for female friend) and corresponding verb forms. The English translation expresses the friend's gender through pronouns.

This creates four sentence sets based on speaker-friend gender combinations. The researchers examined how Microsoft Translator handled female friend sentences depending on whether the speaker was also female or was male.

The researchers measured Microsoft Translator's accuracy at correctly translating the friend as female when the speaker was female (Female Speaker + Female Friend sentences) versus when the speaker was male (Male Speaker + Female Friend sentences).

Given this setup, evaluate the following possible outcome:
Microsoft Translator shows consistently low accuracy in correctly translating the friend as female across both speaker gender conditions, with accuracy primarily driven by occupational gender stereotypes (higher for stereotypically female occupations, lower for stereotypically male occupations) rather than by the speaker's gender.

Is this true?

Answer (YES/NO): NO